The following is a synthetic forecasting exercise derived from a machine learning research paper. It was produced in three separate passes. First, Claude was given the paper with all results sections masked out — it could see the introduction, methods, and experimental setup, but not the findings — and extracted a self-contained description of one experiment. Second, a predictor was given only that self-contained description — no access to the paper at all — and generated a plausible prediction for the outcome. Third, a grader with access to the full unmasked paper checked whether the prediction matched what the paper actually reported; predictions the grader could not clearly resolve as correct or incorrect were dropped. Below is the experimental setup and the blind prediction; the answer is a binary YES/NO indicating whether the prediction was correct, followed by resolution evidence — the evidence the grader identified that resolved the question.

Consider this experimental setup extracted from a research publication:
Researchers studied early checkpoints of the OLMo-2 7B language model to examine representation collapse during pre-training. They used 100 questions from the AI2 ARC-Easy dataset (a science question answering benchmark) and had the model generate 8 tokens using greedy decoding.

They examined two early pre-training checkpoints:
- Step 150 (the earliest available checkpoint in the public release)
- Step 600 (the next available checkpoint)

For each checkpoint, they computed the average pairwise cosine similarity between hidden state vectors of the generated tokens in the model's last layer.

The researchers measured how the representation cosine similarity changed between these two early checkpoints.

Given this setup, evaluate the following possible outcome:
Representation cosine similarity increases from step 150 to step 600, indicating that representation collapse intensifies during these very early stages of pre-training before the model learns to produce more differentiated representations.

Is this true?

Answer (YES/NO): NO